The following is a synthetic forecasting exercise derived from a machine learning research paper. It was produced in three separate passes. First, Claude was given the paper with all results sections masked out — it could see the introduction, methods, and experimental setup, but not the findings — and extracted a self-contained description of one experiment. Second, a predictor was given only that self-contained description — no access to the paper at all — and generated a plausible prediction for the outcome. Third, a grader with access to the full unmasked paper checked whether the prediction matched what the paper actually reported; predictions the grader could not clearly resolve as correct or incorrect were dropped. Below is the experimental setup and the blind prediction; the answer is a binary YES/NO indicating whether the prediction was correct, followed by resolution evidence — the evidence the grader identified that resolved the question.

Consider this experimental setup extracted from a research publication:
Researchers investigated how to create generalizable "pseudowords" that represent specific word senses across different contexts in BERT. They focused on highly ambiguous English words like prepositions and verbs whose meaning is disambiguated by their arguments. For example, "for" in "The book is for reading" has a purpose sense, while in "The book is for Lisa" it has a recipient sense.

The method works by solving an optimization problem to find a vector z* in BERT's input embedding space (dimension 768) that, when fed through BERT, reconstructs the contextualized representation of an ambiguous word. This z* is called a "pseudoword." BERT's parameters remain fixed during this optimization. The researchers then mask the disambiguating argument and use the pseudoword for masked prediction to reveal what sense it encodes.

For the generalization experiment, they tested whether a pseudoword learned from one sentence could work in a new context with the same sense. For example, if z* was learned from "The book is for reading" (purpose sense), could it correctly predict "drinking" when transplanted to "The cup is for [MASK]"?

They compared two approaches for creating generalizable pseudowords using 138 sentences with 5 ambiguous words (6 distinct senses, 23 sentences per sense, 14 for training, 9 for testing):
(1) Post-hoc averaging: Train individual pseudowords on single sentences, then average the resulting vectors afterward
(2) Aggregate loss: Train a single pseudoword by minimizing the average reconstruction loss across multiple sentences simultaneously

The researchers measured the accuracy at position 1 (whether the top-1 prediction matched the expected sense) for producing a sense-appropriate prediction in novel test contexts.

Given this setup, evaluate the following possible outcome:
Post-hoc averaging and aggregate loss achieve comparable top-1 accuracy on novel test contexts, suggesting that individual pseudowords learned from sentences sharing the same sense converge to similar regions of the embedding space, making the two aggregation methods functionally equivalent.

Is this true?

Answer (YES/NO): NO